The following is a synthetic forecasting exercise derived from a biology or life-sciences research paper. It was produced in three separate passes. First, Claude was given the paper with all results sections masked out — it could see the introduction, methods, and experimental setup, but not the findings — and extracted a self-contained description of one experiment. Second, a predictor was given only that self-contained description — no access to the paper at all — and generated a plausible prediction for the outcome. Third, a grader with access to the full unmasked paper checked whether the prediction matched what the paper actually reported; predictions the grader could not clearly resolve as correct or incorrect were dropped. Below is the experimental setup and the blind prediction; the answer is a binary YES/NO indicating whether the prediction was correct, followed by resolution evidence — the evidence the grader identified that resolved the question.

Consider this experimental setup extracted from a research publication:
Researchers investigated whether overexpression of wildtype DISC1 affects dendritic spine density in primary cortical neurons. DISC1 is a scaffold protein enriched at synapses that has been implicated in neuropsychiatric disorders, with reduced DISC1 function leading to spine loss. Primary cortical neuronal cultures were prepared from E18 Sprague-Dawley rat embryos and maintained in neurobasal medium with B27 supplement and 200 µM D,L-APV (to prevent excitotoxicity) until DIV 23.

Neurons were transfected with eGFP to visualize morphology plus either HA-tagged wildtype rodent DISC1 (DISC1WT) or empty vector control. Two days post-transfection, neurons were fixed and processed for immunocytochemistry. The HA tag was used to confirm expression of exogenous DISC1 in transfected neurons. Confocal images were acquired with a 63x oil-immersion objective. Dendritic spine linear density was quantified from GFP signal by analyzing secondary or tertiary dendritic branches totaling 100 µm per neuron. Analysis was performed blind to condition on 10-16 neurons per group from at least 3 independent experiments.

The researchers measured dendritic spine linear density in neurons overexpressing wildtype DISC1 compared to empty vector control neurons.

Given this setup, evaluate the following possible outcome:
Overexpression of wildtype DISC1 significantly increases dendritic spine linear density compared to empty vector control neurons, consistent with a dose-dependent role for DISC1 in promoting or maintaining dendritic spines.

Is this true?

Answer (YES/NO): NO